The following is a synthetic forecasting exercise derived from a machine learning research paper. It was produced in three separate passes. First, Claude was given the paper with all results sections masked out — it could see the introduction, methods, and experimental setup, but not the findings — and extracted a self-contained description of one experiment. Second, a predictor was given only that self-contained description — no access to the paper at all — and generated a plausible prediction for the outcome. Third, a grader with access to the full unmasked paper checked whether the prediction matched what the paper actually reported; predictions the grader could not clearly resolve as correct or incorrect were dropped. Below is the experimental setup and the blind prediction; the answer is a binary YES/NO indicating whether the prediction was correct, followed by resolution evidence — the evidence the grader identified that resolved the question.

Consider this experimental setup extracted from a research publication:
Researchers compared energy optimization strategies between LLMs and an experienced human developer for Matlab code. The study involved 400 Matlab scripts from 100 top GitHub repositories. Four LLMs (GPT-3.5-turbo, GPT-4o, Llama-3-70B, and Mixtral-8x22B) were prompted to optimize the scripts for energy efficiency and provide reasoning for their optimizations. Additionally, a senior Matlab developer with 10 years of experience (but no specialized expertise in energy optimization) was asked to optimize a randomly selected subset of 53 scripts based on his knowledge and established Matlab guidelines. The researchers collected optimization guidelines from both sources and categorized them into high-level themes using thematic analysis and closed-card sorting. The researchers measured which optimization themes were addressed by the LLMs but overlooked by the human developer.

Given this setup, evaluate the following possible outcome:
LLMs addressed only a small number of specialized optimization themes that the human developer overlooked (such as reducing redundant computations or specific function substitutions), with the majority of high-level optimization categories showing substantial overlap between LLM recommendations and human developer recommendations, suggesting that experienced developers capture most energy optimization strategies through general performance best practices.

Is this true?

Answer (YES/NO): NO